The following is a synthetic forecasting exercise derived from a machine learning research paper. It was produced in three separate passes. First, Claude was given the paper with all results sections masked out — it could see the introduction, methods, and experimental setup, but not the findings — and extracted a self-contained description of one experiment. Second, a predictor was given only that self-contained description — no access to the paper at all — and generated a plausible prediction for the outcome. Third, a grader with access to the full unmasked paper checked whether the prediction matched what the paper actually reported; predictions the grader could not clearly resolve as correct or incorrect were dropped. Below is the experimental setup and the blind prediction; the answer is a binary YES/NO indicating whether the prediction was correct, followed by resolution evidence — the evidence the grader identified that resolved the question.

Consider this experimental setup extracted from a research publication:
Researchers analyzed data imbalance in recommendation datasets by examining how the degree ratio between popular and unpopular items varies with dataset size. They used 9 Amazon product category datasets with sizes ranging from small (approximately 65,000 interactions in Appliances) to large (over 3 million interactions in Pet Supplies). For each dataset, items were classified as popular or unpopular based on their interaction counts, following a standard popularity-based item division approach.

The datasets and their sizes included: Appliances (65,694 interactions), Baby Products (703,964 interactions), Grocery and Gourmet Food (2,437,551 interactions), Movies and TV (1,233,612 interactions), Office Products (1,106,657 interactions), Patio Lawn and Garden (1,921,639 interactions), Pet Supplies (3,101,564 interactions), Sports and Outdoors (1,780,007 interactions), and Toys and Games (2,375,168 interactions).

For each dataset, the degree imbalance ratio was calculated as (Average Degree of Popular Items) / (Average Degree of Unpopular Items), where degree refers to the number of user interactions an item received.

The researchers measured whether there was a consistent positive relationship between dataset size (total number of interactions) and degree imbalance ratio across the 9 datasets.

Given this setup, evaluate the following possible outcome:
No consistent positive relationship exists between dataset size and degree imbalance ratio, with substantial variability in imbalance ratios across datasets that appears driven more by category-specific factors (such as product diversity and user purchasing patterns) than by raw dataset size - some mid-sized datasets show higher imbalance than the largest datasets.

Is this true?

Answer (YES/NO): NO